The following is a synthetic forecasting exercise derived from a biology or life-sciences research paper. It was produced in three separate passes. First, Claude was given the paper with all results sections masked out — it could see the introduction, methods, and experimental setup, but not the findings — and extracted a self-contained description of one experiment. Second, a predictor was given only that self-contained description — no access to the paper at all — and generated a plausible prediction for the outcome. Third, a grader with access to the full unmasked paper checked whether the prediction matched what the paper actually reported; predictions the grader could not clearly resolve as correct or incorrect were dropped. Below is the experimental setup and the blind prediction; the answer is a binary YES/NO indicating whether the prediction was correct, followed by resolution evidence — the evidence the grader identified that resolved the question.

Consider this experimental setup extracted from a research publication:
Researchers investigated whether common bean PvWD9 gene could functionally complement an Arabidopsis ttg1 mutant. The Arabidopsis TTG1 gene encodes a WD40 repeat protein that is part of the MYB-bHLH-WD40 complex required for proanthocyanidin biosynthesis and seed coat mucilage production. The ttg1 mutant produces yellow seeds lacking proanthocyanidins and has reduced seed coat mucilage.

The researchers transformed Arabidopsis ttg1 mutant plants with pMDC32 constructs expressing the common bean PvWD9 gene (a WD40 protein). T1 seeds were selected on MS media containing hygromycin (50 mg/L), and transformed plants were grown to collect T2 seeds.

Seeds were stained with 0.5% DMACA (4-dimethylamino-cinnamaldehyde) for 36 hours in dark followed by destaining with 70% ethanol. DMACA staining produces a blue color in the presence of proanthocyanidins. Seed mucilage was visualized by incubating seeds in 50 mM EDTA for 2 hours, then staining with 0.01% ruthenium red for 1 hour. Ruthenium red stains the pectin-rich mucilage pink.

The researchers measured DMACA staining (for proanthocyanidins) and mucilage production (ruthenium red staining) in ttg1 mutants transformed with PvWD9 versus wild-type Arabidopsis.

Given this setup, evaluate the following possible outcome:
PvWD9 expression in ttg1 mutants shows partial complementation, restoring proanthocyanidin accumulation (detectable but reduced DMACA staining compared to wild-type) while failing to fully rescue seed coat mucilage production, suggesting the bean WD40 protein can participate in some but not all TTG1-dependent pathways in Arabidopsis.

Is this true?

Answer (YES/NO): NO